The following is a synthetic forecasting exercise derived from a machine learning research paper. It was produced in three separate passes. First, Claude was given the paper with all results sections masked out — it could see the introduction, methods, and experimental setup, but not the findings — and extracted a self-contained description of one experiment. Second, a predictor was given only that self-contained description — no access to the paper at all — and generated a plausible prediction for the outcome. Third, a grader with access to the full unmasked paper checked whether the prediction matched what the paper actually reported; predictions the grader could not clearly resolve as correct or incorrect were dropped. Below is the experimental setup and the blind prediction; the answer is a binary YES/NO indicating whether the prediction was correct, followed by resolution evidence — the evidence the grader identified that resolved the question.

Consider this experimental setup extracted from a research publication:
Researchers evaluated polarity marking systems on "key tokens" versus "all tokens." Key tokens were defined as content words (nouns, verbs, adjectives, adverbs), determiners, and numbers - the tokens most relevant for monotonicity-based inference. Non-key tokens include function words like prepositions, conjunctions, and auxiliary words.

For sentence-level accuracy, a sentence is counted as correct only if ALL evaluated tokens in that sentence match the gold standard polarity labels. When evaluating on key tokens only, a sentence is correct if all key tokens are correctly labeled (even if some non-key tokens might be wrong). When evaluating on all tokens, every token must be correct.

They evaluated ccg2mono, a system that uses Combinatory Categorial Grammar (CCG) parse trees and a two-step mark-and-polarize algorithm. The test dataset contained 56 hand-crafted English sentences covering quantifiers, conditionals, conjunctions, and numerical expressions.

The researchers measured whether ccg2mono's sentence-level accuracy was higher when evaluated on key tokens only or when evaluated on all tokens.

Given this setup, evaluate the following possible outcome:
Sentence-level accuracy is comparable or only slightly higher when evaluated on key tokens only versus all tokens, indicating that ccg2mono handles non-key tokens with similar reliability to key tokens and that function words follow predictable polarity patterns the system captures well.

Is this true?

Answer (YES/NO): YES